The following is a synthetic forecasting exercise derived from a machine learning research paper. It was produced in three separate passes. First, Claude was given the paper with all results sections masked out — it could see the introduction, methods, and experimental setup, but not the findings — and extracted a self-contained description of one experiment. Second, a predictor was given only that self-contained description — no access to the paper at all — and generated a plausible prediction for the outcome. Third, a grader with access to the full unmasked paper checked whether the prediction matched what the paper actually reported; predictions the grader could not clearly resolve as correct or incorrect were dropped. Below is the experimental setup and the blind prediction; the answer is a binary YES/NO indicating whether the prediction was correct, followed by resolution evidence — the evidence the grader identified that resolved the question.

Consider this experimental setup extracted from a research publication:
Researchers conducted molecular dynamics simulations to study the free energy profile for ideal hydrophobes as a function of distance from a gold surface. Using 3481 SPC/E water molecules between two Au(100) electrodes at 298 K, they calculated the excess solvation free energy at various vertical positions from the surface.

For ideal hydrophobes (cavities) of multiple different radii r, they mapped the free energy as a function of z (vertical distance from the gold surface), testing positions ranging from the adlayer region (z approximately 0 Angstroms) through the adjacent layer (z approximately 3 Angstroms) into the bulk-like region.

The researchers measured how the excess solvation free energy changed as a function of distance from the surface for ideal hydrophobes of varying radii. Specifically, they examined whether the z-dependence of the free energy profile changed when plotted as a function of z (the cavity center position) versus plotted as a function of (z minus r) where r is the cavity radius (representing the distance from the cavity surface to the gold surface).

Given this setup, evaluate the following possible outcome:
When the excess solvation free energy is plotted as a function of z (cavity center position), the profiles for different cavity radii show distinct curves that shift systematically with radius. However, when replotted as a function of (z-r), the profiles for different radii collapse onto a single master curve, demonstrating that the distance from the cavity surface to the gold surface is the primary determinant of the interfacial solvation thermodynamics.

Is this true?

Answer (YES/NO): NO